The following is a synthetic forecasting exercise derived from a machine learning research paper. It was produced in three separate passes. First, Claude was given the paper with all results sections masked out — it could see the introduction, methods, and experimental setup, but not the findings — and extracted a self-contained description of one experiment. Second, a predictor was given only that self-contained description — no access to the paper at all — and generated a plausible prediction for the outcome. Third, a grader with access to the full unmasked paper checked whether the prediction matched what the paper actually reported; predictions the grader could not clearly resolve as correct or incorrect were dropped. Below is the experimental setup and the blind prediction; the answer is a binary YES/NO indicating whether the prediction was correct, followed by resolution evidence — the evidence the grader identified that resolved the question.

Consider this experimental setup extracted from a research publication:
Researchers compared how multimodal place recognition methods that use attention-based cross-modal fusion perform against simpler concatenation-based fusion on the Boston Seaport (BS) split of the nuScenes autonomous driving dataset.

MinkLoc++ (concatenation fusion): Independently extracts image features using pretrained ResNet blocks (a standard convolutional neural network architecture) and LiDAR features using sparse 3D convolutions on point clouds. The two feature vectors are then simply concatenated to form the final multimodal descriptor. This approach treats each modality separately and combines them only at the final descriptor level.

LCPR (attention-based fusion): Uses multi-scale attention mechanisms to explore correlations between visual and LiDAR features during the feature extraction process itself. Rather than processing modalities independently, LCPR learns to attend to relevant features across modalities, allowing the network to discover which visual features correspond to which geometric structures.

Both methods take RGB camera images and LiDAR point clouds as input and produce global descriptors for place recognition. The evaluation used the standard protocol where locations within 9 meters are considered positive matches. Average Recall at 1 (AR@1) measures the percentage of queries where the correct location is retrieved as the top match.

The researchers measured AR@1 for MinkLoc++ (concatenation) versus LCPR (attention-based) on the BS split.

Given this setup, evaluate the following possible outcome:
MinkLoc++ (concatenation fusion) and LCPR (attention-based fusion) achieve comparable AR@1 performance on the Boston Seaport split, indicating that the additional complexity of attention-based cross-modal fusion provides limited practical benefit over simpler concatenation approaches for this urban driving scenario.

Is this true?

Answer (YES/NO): NO